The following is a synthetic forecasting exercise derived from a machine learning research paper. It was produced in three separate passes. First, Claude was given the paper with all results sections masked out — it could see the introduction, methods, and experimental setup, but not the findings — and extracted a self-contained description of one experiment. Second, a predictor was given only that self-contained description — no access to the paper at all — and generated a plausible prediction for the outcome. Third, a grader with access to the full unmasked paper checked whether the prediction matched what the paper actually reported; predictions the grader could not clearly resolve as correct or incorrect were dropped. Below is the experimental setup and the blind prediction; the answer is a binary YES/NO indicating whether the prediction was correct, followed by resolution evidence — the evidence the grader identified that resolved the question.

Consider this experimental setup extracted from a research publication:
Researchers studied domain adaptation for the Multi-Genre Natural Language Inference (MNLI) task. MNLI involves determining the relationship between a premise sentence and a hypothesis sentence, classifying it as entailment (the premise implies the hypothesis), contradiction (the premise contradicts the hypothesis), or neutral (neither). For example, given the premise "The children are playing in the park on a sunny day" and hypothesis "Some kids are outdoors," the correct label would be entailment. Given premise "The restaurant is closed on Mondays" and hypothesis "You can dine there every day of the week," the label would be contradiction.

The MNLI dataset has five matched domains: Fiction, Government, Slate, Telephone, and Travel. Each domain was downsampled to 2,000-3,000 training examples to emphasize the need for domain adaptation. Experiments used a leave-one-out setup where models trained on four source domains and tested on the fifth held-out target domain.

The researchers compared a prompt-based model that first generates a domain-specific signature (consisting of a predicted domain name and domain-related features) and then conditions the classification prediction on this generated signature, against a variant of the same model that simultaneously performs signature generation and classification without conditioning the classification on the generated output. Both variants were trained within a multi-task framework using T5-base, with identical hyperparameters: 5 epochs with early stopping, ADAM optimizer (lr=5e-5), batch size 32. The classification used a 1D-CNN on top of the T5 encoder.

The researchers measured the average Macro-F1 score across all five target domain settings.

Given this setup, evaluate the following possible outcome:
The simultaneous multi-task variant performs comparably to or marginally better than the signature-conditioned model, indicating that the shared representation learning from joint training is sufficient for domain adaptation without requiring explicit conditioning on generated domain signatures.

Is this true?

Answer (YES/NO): NO